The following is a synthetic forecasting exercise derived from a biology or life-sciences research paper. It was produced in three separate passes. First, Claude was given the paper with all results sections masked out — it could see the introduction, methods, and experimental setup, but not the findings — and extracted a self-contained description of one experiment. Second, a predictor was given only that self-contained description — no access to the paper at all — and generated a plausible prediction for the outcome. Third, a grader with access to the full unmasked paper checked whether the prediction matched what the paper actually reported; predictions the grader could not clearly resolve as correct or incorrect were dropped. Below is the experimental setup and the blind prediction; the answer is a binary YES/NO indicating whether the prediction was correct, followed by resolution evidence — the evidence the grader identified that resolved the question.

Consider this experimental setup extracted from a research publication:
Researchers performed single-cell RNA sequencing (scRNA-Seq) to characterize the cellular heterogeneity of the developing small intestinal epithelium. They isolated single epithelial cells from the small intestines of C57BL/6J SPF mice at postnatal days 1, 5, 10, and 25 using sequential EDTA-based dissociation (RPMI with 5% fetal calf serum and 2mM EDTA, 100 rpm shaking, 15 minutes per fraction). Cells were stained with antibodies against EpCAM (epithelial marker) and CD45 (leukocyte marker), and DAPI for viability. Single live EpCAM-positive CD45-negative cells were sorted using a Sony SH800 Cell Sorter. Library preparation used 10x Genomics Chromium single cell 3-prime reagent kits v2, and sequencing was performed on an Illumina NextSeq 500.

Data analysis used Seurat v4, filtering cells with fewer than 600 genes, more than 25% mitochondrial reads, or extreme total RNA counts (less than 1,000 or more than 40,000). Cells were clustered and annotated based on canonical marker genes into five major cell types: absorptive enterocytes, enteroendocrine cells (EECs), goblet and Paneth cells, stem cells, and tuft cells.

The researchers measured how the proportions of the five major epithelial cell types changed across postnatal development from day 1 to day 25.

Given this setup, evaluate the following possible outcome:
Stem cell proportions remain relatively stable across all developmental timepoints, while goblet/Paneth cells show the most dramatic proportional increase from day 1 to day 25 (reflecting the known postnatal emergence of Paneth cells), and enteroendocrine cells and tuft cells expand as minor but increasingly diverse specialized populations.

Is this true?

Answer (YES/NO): NO